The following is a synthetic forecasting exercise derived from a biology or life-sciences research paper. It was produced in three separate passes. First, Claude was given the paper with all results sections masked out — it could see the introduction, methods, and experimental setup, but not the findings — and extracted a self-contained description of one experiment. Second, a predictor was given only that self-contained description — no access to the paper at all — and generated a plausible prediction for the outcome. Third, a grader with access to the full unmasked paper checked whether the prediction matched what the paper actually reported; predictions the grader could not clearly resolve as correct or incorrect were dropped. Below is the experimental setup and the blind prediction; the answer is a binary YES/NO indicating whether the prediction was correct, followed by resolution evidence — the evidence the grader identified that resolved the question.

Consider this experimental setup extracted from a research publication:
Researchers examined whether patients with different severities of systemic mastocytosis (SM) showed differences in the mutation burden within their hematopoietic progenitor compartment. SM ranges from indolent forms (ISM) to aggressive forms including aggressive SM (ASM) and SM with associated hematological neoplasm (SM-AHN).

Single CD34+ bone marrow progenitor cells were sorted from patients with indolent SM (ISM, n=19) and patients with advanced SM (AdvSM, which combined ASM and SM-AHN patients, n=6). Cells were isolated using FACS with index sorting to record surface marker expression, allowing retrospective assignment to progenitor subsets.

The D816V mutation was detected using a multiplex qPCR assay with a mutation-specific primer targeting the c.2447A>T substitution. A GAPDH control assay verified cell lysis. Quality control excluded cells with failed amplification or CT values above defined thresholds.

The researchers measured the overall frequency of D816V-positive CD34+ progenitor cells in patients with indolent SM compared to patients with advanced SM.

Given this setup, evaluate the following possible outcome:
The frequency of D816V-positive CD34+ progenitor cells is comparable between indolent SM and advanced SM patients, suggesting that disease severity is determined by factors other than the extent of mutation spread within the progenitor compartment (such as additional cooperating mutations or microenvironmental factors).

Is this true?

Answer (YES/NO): NO